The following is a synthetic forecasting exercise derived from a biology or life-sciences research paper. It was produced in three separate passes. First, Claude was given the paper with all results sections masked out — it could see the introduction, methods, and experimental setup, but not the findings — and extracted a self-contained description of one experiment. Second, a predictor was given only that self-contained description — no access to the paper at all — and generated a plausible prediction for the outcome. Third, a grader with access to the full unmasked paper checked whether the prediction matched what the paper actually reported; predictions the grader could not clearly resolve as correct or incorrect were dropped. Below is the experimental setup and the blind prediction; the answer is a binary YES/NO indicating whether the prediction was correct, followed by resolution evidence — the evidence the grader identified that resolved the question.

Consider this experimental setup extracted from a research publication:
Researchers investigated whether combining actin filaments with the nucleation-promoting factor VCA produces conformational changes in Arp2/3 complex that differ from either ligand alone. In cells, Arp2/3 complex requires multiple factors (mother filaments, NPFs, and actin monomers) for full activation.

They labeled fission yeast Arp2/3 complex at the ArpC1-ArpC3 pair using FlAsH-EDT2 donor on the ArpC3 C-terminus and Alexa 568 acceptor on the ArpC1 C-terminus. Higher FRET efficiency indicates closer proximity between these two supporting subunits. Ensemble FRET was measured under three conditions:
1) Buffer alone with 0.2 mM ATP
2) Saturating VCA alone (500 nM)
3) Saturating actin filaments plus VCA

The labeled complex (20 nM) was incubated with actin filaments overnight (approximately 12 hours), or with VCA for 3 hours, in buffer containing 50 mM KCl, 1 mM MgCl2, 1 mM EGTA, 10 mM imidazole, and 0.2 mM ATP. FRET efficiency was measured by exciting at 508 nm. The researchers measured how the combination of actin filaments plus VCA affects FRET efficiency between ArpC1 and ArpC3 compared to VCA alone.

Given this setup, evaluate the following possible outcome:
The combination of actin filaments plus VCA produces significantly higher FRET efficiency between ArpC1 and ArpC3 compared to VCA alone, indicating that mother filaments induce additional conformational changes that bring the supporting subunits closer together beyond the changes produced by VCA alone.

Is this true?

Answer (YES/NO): YES